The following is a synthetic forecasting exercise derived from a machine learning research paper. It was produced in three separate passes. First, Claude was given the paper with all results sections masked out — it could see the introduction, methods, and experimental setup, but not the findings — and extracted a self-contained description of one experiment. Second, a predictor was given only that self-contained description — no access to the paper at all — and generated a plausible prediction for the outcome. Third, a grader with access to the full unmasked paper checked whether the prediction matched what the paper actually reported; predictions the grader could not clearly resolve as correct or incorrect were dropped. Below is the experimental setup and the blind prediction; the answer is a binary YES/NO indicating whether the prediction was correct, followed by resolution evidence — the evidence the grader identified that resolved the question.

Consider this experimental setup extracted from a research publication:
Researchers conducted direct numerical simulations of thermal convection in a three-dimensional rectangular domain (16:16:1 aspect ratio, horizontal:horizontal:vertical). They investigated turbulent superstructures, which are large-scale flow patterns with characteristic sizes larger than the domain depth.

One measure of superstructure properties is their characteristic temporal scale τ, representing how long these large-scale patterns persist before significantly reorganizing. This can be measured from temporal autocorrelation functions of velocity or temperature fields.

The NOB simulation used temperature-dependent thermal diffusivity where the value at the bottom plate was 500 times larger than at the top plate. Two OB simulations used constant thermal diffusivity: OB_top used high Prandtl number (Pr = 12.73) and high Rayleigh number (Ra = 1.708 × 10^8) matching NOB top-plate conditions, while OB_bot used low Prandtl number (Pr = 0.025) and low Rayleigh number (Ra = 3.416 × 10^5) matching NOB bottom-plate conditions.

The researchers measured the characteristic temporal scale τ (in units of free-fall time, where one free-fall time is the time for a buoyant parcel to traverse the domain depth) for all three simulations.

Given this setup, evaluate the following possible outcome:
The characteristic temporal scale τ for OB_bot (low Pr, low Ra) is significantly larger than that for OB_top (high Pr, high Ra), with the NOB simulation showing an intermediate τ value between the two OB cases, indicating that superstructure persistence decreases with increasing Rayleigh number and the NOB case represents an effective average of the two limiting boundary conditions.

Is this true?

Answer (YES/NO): NO